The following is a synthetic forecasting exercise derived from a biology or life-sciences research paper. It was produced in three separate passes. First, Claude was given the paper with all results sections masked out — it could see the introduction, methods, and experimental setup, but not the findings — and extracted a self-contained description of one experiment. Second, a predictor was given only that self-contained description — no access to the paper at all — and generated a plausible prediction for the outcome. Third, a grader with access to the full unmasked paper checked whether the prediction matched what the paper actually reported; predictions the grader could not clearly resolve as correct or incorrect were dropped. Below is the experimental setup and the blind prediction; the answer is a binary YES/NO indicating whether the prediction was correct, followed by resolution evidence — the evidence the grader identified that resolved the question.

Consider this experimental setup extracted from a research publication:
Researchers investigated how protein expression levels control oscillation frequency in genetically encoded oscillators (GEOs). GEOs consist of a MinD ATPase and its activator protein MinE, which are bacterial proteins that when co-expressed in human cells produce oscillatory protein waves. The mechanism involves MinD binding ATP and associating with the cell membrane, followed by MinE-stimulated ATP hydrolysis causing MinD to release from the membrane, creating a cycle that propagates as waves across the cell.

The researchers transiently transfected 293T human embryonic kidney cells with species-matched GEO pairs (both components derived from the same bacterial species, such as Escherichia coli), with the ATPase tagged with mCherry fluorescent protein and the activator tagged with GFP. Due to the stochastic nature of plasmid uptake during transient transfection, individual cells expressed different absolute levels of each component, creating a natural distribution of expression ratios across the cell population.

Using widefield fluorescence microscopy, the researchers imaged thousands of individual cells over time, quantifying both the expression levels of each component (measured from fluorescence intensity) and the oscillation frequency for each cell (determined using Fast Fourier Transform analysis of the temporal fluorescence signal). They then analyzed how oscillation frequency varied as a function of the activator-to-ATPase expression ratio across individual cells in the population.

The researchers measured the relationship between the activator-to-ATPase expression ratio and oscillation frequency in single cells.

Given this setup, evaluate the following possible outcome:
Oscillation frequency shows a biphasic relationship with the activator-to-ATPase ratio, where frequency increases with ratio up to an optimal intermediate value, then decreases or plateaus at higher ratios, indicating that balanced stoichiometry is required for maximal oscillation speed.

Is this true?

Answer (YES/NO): NO